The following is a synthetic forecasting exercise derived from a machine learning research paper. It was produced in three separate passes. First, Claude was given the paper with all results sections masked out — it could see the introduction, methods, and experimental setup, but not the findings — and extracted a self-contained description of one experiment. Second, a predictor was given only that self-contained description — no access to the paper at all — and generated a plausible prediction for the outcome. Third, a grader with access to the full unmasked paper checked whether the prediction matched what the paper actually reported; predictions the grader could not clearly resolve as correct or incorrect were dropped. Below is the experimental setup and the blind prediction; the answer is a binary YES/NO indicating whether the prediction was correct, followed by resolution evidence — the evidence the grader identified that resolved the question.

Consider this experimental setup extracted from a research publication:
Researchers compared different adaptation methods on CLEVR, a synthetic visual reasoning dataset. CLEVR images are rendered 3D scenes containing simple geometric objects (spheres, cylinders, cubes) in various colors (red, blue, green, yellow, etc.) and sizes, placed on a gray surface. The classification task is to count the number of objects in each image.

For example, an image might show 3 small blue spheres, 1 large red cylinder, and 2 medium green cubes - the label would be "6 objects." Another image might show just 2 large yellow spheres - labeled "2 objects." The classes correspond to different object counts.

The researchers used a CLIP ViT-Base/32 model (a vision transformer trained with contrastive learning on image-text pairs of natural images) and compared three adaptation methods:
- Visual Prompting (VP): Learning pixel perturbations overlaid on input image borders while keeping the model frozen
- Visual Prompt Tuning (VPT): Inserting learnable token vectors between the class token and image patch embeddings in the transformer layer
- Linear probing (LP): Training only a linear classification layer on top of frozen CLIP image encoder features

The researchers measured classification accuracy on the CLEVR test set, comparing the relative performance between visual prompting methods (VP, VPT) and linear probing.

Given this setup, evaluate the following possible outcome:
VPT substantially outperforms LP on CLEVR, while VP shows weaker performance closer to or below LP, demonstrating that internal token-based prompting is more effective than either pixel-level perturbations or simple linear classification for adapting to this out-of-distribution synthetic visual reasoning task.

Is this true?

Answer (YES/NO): NO